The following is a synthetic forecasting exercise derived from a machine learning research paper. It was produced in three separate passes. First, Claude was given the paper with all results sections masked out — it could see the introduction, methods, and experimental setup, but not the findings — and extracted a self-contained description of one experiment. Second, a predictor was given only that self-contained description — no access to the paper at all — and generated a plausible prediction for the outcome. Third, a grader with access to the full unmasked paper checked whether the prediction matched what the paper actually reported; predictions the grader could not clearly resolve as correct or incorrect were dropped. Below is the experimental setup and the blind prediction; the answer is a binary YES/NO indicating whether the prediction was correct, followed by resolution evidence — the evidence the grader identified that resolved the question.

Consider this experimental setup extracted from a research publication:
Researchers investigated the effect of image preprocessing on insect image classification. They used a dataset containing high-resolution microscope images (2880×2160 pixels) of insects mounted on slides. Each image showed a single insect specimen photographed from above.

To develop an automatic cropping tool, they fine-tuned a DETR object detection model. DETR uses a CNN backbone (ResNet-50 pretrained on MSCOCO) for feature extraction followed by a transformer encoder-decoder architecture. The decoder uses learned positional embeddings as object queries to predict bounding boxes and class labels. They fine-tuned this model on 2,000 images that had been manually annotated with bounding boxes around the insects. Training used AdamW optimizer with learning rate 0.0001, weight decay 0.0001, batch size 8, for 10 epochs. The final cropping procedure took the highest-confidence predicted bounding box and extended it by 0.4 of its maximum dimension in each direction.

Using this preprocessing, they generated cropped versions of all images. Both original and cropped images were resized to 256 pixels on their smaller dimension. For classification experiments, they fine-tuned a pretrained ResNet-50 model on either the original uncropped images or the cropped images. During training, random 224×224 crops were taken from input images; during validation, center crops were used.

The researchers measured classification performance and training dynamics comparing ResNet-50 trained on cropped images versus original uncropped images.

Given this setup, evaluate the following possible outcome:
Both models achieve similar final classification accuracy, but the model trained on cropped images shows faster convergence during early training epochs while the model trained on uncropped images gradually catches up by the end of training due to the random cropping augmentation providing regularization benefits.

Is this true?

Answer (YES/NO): NO